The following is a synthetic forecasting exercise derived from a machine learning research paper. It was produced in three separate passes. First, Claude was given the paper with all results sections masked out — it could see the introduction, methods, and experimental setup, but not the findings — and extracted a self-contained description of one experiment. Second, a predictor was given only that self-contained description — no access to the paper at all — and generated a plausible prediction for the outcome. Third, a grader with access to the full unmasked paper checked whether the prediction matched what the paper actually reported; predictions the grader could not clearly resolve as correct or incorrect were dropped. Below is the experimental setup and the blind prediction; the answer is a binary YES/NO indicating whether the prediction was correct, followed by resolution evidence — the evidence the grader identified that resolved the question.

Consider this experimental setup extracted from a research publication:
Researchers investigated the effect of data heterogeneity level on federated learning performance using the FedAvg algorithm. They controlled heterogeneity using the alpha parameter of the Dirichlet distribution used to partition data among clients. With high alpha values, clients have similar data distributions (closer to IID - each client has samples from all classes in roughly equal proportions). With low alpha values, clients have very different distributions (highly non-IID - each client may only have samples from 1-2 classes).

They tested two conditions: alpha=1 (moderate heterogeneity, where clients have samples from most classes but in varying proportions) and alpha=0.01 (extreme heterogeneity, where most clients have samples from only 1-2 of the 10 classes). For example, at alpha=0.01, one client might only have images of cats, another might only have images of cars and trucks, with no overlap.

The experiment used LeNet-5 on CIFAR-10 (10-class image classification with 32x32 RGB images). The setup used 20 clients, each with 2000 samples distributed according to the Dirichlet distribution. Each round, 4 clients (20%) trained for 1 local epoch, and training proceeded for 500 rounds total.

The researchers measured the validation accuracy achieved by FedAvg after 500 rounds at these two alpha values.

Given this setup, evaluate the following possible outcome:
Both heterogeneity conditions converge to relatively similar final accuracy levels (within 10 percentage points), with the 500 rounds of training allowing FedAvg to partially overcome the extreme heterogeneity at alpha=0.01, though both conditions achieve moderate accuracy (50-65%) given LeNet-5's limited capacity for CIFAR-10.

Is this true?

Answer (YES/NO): NO